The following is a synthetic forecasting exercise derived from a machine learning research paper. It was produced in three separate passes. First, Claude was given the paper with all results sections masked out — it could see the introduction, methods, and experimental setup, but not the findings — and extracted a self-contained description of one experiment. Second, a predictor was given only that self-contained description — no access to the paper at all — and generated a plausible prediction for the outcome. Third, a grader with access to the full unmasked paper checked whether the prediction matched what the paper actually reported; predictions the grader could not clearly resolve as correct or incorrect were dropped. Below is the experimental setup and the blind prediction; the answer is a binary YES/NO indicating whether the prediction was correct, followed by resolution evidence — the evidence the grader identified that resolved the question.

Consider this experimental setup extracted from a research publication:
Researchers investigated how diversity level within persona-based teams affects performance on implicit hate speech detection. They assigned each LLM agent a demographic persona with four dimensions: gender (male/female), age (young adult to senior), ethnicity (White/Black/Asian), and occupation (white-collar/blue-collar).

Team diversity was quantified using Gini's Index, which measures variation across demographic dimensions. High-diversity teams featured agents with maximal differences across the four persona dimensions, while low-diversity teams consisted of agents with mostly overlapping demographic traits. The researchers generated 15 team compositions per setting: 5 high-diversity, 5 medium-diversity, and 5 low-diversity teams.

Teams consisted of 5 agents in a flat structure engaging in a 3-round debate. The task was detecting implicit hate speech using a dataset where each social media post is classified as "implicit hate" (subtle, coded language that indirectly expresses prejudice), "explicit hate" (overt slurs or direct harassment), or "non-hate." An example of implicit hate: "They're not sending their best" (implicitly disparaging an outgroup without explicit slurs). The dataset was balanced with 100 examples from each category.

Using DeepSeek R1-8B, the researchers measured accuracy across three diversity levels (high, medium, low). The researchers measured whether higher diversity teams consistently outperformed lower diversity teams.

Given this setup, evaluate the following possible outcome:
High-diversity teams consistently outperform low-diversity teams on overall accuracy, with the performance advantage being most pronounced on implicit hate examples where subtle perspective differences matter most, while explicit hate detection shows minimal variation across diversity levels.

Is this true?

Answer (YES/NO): NO